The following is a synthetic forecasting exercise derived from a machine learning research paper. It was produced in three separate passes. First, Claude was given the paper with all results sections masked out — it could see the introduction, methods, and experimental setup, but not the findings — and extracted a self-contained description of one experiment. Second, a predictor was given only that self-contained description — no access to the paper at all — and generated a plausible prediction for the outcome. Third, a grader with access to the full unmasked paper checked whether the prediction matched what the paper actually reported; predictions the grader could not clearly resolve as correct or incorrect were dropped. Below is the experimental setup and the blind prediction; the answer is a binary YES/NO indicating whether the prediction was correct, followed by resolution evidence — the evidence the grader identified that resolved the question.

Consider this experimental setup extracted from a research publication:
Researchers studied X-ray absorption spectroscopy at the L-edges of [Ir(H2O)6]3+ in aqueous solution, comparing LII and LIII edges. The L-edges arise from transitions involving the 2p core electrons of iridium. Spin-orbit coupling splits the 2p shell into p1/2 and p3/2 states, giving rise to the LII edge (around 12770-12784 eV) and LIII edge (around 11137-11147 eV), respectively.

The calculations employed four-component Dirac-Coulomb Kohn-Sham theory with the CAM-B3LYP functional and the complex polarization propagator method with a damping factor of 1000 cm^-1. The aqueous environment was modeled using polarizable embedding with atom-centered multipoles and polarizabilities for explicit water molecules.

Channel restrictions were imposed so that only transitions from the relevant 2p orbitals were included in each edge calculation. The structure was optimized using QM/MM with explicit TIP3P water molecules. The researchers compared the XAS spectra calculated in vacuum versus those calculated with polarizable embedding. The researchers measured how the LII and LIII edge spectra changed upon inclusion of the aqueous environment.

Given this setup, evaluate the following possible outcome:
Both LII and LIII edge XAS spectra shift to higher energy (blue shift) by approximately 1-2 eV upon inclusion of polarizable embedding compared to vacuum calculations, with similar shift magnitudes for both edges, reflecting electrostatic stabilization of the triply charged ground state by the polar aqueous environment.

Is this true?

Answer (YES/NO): NO